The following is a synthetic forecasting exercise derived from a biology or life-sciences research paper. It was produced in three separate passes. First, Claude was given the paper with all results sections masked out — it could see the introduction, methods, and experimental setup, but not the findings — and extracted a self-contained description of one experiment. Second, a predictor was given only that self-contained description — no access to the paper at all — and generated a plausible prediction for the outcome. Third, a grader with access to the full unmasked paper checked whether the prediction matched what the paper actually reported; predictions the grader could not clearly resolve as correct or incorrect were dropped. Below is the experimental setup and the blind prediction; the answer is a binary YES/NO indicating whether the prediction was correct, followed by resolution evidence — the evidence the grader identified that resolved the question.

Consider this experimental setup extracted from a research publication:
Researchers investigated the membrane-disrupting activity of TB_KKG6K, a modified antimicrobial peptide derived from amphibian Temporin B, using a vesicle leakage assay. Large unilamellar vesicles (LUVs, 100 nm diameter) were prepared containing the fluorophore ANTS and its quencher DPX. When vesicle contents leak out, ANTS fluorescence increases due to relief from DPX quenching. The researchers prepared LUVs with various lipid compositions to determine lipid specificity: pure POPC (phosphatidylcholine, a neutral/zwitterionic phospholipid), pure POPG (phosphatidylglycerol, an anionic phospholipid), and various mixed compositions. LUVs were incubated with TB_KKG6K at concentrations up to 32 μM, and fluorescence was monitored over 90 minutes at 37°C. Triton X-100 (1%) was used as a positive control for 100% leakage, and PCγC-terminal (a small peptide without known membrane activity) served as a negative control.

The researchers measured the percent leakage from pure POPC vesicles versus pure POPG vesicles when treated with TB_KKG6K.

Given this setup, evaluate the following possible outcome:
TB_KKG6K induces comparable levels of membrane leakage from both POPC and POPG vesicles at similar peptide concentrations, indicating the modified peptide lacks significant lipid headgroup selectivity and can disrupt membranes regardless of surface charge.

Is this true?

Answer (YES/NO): NO